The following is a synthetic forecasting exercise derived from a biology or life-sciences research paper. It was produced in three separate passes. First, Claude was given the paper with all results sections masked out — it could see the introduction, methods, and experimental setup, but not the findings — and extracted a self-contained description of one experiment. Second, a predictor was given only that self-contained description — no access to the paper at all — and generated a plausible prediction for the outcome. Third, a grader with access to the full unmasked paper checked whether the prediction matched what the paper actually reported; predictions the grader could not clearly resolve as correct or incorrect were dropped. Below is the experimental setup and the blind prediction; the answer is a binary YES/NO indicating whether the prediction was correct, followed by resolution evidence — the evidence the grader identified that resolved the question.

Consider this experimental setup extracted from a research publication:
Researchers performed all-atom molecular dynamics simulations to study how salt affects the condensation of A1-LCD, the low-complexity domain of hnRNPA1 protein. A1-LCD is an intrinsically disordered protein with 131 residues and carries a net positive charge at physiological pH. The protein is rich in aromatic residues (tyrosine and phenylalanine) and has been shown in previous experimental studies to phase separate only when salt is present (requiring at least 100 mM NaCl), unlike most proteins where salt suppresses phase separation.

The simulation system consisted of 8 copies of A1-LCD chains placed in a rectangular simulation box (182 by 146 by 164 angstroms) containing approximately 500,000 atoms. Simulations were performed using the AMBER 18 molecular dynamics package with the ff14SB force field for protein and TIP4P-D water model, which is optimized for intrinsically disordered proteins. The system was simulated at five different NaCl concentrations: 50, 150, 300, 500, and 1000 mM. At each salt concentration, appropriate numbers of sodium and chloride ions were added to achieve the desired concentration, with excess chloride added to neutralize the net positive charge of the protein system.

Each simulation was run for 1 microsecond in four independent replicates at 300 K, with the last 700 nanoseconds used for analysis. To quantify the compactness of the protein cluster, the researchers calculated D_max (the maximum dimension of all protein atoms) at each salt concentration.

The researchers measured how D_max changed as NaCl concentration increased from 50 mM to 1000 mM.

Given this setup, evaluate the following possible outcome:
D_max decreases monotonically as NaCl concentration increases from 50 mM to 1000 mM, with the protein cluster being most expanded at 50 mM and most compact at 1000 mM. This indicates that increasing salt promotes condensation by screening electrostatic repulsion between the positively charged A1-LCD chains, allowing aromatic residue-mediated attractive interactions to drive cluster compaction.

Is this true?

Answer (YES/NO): NO